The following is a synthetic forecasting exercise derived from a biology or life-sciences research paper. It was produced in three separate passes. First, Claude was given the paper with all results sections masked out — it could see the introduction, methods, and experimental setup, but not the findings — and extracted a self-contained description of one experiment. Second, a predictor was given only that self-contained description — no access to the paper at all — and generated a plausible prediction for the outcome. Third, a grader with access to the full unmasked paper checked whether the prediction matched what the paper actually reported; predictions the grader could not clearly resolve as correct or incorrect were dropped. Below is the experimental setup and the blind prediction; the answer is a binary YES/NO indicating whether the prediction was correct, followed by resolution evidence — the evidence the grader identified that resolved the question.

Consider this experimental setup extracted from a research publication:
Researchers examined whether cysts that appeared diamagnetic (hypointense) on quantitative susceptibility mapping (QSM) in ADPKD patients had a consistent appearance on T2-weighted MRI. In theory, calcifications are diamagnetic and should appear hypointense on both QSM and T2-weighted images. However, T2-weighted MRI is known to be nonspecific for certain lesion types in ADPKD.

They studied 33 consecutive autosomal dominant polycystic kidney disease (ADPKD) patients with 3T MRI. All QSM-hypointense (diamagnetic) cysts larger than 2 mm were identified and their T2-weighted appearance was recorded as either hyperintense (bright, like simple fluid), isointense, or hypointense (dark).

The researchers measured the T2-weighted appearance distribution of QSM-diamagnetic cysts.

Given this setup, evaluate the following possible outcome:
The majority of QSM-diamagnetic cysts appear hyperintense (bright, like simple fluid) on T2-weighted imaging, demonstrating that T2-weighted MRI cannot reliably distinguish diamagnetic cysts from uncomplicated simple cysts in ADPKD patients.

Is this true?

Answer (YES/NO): NO